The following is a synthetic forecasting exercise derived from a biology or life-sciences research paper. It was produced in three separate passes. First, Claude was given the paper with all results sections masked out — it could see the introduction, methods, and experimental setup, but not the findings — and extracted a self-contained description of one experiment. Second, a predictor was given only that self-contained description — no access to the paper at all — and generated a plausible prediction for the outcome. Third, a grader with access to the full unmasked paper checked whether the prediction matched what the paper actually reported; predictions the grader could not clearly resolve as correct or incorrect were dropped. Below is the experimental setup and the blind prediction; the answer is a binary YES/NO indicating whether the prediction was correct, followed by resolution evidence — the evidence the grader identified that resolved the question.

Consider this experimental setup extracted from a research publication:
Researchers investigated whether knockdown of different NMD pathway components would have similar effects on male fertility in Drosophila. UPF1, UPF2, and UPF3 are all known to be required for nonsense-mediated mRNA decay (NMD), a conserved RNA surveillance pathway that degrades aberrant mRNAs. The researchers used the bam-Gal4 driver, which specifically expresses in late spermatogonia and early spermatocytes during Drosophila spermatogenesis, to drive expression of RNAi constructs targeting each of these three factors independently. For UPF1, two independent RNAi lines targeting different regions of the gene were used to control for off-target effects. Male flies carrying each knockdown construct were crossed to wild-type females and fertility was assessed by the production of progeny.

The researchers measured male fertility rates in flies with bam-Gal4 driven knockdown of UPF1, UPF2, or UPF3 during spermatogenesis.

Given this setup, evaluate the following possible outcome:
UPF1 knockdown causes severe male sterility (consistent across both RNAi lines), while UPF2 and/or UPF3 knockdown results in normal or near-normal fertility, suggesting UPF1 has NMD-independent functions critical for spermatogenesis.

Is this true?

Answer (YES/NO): YES